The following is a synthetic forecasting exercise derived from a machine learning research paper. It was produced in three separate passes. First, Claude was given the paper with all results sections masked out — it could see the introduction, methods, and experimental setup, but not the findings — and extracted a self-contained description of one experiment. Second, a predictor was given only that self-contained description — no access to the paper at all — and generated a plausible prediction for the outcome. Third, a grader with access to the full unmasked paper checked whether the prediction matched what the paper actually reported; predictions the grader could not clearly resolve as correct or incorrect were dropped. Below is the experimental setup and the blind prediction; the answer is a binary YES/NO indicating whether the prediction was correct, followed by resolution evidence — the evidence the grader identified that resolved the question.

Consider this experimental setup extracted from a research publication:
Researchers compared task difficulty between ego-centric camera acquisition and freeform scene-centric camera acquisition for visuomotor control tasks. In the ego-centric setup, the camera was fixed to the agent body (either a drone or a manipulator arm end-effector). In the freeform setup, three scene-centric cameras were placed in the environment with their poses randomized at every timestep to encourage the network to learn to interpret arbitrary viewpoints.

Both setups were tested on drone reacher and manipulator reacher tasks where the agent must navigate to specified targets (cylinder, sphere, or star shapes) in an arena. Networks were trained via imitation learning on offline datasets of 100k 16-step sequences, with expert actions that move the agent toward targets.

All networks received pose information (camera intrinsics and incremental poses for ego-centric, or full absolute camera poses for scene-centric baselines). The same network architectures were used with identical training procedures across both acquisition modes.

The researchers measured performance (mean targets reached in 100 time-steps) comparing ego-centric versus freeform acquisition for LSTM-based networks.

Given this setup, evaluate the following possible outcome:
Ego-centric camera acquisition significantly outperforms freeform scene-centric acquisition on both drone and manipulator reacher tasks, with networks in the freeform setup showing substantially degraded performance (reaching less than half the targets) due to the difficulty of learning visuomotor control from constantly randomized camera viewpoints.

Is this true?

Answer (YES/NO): YES